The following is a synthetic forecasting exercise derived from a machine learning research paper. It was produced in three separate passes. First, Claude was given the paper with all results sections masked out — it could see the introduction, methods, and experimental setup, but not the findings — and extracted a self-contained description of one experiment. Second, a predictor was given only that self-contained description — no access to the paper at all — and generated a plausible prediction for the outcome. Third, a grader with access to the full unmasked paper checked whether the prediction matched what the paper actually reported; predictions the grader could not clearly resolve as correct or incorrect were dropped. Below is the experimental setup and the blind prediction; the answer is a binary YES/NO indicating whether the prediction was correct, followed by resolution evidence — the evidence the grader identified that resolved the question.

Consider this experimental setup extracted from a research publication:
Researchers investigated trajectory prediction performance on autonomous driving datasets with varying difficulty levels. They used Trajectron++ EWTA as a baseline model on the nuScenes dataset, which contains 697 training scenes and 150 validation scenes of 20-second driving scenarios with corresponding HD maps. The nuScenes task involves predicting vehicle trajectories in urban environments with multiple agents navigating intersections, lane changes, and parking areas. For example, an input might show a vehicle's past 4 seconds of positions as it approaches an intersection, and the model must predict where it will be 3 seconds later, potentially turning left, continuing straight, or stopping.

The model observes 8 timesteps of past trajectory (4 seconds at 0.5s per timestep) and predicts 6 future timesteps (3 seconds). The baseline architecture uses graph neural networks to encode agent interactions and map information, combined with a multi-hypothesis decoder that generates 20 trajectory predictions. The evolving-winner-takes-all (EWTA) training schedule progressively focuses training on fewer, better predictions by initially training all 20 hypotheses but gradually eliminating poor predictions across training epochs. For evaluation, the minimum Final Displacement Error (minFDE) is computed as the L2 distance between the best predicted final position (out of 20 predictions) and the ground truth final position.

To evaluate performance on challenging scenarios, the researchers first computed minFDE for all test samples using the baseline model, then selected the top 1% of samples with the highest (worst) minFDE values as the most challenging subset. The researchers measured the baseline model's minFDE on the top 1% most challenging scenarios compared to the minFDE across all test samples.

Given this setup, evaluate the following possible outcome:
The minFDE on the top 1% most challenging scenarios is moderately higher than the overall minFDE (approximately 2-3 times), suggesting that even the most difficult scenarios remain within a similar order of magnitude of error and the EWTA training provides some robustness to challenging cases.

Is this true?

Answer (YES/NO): NO